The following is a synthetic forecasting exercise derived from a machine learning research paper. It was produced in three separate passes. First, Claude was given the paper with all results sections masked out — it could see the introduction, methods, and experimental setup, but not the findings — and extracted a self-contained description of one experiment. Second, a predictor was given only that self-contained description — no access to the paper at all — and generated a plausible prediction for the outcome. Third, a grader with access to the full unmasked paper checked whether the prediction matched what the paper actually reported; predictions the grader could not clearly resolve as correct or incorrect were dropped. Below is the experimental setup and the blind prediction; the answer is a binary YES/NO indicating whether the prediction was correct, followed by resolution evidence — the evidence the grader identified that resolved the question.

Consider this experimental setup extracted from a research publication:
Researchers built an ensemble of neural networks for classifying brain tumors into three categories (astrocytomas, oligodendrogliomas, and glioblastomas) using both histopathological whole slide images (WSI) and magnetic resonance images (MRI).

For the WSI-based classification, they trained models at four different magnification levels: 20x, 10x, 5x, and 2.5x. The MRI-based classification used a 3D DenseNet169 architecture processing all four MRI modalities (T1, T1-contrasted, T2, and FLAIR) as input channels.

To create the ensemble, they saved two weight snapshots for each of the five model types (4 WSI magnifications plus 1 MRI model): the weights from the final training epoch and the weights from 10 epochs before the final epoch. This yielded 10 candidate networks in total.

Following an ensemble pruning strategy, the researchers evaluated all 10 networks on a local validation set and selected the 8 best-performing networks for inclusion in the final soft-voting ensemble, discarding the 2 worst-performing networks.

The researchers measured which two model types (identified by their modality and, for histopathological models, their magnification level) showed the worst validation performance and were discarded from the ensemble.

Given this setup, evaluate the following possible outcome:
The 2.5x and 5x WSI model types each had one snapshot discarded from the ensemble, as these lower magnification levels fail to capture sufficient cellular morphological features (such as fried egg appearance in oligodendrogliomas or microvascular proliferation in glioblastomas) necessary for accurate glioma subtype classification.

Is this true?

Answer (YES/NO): NO